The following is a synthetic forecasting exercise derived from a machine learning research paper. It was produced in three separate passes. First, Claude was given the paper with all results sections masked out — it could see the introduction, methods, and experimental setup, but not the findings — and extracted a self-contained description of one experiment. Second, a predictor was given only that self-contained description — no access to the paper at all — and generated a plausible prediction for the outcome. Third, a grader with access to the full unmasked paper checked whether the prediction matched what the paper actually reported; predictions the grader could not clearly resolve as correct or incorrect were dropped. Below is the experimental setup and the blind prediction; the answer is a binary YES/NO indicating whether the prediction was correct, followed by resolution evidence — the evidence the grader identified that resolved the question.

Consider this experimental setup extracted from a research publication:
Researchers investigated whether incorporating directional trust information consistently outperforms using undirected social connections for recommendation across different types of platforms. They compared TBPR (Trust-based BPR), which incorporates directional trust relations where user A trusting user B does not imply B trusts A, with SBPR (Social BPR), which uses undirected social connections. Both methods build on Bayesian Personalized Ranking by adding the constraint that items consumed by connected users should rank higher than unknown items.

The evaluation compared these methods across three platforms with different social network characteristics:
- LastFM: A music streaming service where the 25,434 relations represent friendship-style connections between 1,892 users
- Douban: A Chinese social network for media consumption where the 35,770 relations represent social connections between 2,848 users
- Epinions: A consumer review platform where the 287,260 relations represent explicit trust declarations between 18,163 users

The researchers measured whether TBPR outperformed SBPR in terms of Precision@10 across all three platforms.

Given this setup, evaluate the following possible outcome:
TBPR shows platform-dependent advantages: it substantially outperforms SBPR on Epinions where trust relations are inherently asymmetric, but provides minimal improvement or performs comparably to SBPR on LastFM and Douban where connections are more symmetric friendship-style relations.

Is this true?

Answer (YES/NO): NO